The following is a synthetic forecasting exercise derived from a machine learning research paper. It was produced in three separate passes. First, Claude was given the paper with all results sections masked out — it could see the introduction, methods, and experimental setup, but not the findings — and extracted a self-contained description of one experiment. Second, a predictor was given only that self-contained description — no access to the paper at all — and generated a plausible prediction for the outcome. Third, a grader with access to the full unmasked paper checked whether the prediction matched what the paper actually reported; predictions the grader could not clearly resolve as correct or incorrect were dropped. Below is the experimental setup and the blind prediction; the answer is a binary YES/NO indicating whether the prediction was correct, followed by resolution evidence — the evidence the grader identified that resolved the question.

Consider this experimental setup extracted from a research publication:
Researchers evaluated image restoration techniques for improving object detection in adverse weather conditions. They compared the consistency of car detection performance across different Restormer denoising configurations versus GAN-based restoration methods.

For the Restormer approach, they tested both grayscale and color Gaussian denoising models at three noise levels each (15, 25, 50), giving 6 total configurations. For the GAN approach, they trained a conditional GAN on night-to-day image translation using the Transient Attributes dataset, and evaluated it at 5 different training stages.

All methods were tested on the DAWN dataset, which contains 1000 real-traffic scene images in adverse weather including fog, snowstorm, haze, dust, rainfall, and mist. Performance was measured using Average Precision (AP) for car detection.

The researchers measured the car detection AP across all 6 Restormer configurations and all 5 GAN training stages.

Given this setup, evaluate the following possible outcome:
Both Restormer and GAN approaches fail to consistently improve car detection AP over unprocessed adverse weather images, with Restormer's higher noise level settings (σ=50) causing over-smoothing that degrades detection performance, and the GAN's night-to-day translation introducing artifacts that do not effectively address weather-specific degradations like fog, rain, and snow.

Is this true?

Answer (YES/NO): NO